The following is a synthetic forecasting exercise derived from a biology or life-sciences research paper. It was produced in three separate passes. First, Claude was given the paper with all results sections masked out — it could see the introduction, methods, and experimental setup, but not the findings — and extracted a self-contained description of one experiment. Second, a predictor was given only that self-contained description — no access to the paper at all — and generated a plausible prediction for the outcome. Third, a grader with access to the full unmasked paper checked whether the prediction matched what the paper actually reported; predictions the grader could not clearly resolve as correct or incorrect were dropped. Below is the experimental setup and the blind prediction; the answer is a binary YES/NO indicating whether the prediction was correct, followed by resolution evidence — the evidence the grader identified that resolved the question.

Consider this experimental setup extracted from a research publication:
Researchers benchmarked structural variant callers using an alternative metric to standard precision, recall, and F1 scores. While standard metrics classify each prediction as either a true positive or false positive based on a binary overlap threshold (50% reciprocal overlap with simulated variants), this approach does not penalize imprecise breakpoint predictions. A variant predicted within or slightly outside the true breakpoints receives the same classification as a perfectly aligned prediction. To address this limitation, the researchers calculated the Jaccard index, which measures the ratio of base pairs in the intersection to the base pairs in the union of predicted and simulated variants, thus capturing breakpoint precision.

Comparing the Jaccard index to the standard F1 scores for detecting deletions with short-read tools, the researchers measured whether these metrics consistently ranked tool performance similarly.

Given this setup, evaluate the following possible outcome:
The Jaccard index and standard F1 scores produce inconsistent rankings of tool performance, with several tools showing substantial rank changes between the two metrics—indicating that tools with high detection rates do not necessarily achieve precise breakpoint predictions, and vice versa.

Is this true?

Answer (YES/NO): YES